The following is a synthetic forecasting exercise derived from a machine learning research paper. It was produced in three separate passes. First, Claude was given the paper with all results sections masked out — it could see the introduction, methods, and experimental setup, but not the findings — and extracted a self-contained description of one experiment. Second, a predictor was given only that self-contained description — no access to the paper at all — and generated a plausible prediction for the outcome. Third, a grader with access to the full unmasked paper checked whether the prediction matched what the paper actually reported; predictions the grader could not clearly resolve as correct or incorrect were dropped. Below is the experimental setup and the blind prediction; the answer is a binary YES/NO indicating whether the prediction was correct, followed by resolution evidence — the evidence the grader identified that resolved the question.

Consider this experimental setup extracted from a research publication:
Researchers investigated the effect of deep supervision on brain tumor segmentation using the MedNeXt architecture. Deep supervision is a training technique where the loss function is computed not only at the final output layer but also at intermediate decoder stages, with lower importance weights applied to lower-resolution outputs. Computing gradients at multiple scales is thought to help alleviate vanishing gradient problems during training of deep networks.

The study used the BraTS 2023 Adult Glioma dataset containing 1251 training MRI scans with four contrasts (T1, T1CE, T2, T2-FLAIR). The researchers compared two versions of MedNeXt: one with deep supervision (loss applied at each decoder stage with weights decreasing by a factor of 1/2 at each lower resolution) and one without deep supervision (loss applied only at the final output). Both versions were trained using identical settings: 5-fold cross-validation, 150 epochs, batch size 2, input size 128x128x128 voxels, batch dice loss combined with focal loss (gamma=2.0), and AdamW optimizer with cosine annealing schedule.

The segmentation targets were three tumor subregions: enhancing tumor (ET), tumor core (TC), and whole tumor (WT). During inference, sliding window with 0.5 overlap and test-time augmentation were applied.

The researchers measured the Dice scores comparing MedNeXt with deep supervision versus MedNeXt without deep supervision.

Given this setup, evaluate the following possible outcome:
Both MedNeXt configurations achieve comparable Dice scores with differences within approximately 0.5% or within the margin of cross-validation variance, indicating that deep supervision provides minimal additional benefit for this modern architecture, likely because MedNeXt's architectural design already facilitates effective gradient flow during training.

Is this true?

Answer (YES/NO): YES